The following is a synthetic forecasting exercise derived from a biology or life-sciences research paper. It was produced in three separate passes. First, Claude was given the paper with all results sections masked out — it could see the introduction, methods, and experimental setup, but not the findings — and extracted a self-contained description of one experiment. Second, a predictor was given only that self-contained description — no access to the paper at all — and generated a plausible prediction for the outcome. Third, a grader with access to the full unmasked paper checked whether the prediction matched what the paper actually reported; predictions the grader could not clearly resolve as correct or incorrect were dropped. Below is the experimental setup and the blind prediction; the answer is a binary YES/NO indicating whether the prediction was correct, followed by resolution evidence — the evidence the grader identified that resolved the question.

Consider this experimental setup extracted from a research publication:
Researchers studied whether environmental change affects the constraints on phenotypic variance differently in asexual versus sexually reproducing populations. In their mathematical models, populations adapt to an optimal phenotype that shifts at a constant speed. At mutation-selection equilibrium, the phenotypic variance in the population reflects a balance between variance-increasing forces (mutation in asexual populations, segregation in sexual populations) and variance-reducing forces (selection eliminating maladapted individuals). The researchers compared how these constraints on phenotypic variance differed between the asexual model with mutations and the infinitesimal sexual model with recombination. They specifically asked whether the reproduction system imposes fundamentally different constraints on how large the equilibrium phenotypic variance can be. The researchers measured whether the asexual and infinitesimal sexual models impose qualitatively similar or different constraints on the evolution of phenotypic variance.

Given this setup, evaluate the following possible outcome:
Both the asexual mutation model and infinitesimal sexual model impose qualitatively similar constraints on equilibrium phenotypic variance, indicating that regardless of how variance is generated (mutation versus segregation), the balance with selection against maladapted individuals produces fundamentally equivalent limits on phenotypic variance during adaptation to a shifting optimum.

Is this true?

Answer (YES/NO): NO